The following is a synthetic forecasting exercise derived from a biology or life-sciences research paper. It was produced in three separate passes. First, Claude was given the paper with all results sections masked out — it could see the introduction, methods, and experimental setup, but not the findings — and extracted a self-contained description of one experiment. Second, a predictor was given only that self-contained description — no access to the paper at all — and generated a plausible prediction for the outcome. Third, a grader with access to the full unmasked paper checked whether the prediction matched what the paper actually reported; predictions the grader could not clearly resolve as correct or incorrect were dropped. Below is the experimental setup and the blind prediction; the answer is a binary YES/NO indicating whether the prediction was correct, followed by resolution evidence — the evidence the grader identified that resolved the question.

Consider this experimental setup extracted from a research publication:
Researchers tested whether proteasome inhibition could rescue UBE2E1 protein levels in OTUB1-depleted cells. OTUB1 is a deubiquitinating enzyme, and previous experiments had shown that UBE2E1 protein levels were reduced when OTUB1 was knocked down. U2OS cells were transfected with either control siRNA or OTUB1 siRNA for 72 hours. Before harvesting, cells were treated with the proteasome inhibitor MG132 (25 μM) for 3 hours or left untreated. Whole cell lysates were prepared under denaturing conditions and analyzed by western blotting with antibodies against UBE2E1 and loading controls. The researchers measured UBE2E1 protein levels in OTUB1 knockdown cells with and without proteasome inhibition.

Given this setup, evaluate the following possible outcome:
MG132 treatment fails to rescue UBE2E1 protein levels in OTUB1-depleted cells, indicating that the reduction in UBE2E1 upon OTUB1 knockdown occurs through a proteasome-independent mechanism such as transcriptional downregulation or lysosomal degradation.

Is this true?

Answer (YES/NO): NO